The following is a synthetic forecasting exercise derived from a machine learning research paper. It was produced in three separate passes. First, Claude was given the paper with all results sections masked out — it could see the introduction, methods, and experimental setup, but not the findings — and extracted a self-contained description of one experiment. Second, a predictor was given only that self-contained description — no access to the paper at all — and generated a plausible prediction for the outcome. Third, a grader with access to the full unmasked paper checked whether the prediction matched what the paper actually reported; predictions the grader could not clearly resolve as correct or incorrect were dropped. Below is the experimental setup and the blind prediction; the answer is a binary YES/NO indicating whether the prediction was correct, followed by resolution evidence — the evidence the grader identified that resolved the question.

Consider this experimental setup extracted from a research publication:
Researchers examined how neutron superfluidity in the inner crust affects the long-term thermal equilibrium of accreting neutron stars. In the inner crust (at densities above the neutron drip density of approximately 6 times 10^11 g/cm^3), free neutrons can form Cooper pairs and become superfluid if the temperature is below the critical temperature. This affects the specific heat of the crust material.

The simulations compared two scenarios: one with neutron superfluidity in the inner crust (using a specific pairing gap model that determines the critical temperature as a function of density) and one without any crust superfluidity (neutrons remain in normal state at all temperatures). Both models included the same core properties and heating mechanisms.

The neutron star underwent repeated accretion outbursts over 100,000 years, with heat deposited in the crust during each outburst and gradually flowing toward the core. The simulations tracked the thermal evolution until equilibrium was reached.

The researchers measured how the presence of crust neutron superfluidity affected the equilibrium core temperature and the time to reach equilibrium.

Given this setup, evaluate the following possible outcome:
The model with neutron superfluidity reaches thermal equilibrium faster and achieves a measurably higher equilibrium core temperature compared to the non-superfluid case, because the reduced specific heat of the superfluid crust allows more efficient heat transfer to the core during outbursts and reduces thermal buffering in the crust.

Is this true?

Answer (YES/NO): NO